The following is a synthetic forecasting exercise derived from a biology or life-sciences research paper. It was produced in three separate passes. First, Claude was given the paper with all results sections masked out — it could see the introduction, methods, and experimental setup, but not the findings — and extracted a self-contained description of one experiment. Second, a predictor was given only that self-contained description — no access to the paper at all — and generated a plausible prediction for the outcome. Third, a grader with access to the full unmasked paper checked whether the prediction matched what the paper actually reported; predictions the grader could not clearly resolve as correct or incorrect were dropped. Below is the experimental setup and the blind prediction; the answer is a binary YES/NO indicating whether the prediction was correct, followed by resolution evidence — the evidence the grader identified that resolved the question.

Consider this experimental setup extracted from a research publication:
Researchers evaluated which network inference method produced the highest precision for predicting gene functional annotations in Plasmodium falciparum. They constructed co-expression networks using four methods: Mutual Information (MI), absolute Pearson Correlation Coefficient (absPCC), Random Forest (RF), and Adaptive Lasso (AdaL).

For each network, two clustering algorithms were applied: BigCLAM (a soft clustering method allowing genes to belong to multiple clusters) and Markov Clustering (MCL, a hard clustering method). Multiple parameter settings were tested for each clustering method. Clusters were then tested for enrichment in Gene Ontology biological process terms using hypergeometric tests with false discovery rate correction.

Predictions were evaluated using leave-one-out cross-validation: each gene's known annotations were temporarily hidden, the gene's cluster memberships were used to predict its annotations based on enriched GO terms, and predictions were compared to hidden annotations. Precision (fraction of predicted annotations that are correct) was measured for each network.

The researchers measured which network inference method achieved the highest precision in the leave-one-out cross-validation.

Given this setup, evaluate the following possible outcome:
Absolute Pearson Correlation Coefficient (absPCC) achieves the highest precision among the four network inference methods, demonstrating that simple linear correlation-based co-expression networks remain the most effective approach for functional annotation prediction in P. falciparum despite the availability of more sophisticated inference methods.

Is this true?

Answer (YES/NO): NO